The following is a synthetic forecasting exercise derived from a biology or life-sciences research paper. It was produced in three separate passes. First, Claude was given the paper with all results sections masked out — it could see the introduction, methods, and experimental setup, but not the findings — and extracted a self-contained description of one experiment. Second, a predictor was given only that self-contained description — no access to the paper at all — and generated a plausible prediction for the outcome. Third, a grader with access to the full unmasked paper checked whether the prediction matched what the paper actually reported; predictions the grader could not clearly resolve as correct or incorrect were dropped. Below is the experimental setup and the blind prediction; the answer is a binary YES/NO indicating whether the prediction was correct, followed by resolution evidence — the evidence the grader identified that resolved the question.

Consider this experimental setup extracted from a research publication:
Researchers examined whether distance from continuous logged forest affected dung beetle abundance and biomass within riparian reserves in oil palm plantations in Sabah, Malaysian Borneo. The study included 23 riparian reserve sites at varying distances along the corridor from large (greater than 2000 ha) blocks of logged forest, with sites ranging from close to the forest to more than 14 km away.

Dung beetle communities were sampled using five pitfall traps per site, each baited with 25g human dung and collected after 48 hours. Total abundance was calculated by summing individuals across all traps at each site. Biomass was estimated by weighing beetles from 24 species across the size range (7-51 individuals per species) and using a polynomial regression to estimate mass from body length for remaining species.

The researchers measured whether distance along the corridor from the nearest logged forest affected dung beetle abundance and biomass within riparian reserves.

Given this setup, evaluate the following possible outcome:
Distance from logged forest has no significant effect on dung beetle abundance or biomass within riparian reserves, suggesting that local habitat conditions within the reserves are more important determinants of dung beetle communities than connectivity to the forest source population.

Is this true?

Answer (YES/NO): NO